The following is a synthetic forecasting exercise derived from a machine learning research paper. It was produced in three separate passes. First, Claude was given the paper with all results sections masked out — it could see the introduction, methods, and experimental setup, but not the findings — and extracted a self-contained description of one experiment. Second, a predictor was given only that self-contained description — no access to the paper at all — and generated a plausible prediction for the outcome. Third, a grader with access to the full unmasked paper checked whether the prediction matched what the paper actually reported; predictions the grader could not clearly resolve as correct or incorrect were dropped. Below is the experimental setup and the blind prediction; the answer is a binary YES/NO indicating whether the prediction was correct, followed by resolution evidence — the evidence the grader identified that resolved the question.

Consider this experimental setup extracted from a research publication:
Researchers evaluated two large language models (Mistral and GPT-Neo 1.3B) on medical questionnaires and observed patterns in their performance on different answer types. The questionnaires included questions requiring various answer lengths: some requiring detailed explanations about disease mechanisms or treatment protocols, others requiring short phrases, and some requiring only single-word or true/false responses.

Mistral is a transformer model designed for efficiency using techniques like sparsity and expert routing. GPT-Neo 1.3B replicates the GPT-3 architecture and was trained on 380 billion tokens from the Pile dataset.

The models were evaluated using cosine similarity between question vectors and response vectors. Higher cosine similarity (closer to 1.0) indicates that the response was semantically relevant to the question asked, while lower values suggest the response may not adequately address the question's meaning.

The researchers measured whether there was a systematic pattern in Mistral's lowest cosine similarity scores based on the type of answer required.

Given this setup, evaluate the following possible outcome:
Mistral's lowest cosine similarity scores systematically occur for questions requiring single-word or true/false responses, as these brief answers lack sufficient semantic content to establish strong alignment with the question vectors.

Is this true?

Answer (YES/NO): YES